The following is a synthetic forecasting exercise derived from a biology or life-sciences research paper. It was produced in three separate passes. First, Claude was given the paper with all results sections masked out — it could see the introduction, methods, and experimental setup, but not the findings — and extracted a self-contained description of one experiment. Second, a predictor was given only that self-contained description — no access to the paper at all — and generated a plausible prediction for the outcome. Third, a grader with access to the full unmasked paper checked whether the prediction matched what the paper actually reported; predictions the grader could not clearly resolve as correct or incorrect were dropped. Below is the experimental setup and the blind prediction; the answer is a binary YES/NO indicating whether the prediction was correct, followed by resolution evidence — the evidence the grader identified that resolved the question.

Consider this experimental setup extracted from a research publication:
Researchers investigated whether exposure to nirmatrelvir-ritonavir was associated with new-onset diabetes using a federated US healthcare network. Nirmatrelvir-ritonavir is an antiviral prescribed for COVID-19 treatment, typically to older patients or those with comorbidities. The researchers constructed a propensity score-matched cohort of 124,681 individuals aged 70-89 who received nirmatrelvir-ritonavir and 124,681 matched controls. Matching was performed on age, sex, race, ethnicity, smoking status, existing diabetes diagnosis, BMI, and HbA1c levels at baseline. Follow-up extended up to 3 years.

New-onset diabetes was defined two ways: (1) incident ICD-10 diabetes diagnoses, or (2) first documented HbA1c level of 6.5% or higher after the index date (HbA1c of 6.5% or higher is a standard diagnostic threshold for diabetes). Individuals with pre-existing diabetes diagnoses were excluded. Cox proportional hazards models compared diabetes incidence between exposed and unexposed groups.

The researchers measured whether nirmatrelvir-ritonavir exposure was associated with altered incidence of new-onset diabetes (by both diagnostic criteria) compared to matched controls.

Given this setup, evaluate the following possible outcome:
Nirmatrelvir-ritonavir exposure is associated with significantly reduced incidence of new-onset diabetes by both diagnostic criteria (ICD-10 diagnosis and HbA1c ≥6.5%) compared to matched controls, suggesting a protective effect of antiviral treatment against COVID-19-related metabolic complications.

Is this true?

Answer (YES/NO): YES